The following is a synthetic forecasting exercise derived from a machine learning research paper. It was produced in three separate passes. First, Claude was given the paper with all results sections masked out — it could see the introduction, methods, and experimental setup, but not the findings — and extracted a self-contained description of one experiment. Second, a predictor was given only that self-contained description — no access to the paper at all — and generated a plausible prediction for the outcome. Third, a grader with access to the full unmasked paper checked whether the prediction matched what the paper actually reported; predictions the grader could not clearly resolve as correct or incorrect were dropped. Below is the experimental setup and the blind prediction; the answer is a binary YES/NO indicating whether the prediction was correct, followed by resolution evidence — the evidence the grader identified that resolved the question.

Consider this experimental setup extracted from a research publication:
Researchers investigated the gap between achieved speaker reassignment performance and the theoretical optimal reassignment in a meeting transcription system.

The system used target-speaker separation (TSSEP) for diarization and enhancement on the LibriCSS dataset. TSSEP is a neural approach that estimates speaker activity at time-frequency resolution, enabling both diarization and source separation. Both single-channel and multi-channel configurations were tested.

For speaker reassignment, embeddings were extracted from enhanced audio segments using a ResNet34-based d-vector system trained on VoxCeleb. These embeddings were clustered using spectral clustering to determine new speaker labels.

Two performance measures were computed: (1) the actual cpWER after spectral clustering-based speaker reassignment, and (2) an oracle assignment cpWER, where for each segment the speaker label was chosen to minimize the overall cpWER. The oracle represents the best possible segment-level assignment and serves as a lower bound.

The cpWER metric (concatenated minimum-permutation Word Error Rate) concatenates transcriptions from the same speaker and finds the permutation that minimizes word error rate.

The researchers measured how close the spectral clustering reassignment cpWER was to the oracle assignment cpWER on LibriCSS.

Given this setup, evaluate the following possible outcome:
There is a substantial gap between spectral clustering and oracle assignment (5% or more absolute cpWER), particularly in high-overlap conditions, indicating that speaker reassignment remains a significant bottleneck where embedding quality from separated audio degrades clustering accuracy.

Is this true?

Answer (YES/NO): NO